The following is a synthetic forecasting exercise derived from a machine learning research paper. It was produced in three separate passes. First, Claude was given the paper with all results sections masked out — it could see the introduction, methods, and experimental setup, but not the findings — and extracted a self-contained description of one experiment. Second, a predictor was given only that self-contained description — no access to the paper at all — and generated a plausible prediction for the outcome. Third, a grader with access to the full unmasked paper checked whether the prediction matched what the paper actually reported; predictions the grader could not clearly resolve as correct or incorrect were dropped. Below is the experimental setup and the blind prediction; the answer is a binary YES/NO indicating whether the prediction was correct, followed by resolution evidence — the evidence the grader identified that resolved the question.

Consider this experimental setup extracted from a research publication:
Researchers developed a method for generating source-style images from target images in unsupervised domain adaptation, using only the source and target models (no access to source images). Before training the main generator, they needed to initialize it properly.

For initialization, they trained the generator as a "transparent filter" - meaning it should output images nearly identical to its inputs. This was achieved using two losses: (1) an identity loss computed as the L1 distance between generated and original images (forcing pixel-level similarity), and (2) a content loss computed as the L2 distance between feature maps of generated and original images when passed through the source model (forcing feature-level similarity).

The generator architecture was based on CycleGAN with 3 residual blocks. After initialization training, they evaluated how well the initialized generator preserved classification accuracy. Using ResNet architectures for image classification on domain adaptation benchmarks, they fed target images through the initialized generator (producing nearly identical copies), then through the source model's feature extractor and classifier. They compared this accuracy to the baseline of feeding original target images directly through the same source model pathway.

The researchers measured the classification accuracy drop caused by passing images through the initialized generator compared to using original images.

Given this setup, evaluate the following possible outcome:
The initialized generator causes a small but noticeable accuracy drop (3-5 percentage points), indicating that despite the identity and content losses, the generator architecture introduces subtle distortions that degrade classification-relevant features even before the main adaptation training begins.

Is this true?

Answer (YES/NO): NO